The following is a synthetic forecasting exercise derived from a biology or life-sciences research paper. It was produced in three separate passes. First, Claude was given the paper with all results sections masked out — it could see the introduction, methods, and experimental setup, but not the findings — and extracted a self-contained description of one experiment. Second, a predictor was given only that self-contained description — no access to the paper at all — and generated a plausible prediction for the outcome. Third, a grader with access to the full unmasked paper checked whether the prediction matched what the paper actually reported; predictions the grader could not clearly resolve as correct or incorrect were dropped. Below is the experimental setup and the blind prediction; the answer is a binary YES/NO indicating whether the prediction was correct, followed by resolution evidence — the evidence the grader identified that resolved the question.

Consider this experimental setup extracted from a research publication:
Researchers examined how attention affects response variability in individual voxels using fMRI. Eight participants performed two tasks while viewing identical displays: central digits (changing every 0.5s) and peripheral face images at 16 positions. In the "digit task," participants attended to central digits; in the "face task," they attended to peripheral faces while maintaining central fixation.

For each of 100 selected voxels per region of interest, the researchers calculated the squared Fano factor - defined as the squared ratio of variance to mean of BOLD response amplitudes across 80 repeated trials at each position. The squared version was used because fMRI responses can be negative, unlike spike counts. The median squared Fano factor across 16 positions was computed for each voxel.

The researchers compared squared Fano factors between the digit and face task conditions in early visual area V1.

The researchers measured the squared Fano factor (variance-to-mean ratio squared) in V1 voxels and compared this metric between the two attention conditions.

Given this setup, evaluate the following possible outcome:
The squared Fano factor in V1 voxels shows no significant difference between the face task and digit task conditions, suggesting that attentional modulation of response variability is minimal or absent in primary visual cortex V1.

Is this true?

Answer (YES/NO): NO